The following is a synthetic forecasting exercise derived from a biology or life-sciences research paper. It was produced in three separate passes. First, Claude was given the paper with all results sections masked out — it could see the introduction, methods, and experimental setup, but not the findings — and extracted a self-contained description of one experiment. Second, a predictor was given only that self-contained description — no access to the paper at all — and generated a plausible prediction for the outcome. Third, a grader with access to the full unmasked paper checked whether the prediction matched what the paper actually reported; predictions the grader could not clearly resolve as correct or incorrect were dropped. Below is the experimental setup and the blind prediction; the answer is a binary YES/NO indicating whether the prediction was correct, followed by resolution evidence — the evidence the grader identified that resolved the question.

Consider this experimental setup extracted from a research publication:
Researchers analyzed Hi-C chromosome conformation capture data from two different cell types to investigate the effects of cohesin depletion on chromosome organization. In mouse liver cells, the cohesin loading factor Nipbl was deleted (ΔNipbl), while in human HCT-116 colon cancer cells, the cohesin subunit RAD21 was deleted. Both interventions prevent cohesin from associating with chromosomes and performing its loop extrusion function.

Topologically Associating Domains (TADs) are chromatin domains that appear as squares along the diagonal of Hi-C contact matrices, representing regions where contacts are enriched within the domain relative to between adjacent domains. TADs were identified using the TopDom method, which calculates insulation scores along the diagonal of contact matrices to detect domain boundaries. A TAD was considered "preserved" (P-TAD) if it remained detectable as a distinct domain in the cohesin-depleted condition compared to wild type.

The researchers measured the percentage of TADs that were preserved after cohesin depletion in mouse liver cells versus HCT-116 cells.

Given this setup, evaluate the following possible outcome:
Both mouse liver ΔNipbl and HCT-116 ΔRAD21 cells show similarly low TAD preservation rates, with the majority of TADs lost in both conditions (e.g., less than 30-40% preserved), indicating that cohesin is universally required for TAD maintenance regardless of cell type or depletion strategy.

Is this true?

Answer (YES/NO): NO